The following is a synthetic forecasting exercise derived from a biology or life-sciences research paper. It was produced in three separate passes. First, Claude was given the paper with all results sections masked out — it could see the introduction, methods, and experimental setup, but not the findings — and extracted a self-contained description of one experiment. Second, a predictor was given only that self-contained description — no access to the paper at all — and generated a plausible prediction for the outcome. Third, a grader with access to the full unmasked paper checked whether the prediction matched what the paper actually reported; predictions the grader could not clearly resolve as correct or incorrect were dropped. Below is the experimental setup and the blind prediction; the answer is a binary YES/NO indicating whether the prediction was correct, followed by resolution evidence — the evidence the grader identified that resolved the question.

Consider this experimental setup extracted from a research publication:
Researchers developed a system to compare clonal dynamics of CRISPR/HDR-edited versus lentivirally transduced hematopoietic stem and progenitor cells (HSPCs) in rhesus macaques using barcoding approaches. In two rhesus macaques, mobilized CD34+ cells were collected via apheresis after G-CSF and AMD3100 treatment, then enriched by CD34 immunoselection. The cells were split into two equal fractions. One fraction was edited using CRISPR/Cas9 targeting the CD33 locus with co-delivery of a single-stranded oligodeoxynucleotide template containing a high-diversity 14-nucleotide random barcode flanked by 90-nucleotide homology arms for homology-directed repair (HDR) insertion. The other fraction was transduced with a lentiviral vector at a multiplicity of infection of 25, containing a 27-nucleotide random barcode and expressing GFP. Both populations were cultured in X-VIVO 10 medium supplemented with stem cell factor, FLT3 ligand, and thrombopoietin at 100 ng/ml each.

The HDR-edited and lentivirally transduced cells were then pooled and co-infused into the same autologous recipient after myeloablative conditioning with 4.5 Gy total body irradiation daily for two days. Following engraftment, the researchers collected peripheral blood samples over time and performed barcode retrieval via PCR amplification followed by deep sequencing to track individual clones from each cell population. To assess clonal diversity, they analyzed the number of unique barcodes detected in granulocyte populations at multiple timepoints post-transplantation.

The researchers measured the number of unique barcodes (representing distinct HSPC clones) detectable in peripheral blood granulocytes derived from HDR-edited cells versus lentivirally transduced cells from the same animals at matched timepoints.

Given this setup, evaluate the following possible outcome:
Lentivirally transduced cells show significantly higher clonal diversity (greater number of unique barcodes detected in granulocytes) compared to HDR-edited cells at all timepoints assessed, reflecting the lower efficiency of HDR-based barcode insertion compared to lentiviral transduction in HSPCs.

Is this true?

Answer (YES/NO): YES